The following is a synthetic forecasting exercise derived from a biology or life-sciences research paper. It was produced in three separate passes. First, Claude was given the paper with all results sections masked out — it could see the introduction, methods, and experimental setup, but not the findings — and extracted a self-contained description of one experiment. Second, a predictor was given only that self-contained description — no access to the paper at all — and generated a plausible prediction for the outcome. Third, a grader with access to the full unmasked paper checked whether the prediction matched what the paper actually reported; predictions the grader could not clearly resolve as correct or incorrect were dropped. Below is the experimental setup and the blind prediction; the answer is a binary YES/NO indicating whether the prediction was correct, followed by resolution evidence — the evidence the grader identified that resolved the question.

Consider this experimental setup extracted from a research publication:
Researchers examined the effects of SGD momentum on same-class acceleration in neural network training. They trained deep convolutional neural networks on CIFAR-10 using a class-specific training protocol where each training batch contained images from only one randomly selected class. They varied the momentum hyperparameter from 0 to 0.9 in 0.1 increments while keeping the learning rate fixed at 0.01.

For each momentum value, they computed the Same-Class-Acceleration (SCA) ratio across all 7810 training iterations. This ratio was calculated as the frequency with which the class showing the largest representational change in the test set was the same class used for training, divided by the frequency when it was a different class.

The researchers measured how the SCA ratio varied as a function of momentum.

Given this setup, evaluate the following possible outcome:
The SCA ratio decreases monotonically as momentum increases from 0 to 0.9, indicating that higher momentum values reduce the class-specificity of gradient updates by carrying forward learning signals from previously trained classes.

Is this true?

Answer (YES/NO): YES